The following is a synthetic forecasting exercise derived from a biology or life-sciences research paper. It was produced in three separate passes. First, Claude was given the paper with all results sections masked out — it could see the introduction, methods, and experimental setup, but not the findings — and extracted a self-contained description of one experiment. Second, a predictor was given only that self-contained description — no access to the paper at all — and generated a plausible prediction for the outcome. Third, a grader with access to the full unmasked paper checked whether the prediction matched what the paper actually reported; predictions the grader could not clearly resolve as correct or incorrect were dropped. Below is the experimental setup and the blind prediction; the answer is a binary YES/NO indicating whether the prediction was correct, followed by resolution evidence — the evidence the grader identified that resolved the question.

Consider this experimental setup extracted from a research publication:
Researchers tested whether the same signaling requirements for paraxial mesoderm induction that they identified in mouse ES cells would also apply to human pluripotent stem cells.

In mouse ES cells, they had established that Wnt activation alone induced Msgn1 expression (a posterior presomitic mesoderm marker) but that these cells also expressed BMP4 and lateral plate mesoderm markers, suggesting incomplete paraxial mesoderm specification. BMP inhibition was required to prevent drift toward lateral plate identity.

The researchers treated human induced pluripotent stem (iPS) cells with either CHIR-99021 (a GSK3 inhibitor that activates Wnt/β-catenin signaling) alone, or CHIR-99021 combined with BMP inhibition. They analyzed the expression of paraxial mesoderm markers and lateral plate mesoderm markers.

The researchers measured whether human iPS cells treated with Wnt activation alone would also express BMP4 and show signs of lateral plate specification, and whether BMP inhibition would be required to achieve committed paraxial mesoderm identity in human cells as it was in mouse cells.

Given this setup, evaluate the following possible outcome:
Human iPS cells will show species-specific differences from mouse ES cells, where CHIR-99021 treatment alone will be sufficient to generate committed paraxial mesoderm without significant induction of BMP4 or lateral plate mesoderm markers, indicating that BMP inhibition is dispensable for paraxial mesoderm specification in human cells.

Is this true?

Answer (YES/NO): NO